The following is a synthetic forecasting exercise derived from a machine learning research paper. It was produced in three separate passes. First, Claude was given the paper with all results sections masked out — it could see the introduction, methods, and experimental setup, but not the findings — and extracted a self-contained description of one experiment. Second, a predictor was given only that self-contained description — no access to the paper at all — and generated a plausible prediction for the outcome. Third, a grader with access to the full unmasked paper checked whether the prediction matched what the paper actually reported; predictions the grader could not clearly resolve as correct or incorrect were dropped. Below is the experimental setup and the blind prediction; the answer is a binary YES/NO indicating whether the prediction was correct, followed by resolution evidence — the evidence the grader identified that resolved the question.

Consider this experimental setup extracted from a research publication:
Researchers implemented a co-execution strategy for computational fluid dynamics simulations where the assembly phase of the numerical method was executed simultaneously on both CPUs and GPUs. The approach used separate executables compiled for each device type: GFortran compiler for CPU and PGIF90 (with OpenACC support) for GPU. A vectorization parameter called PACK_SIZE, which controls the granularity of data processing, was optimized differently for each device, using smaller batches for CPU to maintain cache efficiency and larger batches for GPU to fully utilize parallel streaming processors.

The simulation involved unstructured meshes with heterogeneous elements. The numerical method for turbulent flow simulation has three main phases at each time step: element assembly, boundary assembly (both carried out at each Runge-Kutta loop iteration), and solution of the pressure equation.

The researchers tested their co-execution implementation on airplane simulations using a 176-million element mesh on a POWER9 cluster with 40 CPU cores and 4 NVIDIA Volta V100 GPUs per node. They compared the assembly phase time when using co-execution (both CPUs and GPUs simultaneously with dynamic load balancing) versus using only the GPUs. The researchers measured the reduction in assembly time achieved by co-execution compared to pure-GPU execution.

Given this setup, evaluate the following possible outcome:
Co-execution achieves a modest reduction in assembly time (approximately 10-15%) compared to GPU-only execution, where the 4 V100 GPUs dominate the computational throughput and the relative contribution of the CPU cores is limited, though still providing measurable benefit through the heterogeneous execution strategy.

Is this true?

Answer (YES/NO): NO